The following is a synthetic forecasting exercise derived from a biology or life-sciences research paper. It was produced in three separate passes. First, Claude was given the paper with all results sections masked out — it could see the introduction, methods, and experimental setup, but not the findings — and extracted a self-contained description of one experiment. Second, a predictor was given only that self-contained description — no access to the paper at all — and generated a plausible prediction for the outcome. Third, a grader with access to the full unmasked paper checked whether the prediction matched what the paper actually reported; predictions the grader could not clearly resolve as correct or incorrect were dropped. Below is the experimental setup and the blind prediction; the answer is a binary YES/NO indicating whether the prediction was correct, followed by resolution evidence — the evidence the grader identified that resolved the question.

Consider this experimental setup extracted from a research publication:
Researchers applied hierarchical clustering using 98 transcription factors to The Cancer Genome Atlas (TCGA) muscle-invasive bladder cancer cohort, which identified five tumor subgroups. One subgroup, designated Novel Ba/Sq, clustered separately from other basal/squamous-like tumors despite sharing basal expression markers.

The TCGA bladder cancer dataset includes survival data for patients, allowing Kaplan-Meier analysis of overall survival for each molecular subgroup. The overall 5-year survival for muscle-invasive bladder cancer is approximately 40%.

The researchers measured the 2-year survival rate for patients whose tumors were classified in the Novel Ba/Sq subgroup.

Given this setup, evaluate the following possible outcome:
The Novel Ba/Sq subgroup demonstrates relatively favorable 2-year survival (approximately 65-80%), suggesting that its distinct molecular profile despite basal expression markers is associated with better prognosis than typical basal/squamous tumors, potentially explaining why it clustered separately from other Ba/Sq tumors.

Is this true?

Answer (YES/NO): NO